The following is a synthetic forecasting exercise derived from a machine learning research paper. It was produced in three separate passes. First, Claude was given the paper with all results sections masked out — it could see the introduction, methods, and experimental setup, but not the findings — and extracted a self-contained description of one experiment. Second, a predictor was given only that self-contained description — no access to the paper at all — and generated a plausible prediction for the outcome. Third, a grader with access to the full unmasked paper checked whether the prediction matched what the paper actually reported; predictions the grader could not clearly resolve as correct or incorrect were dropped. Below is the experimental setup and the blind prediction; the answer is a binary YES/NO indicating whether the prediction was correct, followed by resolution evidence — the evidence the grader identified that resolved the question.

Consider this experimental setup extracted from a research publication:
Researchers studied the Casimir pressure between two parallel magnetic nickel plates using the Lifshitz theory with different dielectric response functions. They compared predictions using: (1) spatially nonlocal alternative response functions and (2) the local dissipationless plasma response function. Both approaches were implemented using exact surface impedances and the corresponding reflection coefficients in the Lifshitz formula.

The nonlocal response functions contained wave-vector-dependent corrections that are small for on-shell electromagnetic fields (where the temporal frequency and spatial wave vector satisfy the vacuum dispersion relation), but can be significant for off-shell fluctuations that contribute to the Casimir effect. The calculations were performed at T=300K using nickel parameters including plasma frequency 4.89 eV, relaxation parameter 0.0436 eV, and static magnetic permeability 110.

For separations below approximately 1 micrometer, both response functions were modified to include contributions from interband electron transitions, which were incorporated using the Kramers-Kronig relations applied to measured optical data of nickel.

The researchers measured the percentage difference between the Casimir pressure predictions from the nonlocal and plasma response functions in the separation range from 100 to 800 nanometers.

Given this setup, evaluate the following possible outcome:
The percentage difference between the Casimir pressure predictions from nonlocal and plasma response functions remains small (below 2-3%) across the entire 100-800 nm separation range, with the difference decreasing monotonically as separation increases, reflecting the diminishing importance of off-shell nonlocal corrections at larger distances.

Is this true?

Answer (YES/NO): NO